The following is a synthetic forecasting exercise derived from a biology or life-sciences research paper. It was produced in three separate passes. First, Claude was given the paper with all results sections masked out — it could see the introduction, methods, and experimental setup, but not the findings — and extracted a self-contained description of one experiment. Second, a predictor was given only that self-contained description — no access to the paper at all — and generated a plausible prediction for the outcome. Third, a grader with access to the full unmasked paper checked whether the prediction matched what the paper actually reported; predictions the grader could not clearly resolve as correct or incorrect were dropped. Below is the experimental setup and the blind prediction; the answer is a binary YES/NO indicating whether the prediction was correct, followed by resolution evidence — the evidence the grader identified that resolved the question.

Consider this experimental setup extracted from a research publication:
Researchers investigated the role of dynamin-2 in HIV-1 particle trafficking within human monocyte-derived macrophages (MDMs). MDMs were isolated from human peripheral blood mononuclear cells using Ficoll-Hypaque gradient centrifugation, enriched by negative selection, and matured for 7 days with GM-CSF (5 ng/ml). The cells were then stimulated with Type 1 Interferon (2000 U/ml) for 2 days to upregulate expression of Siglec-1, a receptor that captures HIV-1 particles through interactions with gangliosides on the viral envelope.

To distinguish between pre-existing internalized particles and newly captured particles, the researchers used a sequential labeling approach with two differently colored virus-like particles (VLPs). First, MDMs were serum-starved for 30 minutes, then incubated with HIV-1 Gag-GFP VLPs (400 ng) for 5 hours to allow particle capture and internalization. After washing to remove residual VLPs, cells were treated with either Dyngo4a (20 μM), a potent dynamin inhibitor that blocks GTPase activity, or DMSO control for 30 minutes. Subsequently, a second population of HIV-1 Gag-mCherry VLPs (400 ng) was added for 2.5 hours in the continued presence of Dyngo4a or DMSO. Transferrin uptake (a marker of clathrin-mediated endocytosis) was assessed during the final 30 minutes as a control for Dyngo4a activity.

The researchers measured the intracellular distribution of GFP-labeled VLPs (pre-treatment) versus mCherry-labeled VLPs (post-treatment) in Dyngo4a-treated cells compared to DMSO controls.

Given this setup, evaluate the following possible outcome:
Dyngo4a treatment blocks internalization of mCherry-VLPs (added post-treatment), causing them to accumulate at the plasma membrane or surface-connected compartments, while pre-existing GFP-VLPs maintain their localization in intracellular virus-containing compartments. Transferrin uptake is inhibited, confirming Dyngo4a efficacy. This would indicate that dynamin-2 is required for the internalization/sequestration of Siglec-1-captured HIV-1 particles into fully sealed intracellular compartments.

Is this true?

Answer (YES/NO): NO